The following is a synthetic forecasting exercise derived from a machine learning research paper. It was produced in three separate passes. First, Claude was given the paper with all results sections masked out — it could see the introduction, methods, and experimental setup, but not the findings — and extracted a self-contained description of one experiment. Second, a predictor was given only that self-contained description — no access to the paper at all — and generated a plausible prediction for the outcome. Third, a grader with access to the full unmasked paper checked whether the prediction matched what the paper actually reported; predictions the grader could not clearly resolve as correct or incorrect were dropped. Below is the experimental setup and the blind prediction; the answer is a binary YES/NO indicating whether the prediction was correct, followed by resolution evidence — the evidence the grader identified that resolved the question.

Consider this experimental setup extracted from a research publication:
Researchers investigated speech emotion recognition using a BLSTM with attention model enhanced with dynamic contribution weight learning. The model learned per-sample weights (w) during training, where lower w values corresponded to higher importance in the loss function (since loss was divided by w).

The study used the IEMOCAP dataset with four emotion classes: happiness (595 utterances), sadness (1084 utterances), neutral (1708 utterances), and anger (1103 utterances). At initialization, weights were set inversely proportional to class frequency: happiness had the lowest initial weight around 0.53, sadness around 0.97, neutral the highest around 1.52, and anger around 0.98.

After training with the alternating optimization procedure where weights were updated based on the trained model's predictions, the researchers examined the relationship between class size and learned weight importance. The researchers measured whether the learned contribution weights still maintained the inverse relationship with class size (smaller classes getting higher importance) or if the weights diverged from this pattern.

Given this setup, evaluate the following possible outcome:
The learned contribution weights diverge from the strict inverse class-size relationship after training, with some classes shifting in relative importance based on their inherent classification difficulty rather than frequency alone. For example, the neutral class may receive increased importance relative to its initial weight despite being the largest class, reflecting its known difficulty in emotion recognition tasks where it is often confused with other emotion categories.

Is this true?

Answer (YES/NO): YES